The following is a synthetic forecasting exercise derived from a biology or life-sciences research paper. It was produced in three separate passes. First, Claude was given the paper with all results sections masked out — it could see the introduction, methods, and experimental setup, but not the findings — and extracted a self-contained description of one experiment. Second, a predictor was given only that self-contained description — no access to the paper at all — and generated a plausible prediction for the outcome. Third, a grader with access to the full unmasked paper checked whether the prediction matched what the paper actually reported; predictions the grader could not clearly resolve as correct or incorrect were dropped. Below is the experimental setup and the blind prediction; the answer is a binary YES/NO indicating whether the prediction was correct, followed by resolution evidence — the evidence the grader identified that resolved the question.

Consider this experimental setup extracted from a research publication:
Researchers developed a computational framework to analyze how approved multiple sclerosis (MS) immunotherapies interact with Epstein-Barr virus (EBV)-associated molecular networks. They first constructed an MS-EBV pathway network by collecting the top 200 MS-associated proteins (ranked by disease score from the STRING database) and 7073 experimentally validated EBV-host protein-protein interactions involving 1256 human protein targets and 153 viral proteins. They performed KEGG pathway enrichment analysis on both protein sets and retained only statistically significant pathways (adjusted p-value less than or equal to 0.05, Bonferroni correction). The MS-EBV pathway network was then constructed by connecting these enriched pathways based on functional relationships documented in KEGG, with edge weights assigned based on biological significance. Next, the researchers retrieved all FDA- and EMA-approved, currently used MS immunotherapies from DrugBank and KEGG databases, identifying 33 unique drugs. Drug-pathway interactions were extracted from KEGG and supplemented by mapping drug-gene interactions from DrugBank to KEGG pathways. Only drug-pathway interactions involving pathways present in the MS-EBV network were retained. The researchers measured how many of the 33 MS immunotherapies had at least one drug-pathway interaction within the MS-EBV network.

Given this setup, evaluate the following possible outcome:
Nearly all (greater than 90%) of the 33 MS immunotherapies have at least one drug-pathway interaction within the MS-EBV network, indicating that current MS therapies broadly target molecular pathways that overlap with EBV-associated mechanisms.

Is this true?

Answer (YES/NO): NO